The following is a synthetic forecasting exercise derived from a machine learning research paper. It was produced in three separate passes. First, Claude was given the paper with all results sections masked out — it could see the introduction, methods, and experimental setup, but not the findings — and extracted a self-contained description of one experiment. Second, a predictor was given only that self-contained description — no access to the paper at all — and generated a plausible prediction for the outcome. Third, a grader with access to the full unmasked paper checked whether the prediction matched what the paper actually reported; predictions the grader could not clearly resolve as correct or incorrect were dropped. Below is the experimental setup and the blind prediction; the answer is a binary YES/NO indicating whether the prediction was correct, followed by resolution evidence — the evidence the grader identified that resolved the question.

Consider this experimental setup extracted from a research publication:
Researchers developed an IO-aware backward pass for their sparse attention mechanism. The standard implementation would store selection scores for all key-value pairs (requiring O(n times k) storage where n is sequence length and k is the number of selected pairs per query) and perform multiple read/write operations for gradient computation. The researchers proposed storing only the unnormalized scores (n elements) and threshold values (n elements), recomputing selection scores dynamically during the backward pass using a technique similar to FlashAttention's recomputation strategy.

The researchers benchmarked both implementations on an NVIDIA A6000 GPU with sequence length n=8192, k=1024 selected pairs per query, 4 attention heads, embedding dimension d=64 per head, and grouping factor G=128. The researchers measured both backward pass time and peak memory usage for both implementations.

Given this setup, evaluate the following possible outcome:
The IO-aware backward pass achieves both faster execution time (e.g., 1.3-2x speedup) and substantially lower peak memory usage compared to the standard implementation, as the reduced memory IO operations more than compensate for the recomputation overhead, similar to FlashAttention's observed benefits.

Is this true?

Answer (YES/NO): NO